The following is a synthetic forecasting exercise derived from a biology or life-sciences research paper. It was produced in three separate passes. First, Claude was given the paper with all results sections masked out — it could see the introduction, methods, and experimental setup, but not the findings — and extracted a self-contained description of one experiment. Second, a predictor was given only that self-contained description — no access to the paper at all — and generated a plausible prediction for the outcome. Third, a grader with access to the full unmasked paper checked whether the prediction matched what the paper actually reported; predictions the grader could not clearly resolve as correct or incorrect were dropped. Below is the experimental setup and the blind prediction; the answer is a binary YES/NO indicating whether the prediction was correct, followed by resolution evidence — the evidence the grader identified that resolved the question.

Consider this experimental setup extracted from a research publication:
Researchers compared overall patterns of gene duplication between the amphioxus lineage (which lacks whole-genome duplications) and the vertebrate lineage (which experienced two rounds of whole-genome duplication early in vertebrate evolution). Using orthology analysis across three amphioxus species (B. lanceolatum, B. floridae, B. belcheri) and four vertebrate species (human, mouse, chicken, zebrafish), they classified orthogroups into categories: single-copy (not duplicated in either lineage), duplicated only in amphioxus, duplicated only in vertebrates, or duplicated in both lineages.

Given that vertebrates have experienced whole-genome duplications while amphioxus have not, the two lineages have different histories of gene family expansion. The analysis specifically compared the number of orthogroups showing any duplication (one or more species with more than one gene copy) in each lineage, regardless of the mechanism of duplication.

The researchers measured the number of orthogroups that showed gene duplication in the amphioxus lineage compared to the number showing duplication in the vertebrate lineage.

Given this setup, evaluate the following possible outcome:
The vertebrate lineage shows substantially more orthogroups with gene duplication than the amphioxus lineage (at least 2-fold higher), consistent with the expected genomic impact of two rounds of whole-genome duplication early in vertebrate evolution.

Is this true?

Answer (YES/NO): NO